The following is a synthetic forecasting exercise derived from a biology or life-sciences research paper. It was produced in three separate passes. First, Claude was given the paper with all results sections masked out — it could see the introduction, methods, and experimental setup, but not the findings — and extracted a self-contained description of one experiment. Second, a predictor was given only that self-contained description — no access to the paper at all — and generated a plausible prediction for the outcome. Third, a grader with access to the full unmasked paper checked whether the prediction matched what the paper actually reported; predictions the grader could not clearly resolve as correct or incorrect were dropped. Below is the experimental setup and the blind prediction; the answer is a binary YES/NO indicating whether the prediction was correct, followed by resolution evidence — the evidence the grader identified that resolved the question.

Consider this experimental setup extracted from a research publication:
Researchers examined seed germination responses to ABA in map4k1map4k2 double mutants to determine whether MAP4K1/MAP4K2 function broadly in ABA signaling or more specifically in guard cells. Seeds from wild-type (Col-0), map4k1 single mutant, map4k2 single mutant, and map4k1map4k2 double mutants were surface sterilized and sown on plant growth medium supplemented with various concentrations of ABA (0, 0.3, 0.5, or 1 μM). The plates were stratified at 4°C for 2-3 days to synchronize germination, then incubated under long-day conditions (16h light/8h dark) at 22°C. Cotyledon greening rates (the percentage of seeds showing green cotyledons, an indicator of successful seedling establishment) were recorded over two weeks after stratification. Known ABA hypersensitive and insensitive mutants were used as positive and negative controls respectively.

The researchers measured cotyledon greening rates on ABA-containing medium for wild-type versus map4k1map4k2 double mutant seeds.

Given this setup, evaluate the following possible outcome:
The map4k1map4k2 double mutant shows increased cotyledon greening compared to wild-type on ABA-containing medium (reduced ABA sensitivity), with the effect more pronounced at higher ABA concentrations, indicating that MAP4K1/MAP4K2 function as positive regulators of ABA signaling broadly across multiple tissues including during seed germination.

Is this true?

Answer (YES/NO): YES